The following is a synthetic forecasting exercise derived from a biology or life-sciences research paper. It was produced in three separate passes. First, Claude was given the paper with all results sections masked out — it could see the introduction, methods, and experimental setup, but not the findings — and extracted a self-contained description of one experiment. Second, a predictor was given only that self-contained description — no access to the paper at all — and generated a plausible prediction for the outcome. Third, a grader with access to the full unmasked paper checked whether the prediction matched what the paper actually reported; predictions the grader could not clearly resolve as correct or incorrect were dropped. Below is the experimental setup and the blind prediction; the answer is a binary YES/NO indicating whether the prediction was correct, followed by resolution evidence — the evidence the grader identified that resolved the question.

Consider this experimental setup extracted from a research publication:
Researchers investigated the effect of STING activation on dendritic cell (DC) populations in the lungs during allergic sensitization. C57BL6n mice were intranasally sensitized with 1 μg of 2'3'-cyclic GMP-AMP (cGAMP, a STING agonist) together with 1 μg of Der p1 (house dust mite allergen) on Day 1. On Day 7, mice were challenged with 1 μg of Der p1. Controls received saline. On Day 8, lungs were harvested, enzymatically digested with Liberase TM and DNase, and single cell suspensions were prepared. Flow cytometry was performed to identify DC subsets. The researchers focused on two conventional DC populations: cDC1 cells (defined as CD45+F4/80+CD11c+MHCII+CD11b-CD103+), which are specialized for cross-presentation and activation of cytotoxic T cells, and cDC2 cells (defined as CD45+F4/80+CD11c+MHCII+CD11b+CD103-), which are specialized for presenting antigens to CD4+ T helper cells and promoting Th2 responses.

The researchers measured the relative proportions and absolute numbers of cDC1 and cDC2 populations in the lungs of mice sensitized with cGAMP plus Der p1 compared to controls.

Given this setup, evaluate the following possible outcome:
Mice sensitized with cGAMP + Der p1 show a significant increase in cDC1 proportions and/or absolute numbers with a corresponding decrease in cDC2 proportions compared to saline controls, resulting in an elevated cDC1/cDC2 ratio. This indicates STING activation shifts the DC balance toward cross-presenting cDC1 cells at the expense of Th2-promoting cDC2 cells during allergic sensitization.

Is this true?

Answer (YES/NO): NO